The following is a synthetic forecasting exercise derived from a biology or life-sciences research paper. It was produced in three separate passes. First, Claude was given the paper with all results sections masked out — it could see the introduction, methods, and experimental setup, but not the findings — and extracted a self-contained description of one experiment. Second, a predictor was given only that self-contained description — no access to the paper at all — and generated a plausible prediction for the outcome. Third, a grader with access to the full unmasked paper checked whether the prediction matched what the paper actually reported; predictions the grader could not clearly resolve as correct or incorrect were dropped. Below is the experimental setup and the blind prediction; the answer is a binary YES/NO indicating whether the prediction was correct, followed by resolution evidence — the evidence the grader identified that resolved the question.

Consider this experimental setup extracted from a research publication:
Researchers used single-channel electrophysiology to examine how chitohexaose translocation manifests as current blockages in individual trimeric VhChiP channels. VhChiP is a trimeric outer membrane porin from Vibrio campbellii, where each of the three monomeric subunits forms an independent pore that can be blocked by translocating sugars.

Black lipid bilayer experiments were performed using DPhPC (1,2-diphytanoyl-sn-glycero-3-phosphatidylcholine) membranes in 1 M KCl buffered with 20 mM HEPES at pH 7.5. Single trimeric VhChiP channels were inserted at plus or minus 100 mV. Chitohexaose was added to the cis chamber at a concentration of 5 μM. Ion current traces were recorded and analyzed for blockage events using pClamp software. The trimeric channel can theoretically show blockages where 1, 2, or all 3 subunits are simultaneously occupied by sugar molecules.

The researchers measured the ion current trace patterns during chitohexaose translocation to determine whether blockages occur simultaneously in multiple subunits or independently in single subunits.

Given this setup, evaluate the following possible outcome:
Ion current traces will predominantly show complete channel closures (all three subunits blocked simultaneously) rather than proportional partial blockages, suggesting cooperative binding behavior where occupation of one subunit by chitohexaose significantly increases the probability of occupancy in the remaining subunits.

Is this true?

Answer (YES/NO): NO